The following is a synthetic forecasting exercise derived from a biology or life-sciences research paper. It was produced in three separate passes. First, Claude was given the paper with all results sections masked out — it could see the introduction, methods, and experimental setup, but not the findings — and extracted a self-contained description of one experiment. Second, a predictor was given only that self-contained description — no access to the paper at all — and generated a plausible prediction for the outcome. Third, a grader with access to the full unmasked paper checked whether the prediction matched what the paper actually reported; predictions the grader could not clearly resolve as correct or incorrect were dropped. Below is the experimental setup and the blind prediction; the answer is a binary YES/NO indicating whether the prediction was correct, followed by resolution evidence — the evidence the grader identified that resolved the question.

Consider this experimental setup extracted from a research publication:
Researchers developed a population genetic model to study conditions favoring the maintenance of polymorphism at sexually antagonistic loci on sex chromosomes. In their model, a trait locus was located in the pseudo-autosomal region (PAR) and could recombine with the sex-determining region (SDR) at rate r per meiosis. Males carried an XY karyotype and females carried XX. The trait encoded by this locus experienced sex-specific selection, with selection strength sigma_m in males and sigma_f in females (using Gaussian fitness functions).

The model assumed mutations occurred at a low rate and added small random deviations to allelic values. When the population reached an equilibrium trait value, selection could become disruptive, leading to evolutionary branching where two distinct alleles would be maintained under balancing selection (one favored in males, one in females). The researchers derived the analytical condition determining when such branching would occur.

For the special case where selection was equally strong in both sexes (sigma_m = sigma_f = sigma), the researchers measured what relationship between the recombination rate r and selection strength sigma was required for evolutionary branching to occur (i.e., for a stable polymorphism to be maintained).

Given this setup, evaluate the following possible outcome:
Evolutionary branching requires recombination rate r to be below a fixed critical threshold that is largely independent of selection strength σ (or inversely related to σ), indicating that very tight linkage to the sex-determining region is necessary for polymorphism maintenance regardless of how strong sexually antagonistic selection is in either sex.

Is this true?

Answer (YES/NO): NO